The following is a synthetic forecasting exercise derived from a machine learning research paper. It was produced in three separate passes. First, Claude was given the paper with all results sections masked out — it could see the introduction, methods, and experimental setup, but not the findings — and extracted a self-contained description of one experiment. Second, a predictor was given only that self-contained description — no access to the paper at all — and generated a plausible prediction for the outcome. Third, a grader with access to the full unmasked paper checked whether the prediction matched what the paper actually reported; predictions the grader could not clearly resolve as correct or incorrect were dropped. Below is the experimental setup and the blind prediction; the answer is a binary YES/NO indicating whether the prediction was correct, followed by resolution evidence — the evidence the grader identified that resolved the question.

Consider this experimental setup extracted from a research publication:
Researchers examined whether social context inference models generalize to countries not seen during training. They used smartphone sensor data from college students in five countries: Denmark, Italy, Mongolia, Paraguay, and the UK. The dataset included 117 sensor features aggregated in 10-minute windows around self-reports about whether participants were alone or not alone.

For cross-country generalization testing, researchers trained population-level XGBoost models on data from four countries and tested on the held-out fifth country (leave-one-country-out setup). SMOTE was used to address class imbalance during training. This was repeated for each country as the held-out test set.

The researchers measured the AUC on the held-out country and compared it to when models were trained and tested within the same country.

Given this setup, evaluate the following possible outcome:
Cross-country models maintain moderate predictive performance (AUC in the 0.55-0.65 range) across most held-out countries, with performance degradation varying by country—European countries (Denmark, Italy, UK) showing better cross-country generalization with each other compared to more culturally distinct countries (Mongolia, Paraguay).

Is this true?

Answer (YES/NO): NO